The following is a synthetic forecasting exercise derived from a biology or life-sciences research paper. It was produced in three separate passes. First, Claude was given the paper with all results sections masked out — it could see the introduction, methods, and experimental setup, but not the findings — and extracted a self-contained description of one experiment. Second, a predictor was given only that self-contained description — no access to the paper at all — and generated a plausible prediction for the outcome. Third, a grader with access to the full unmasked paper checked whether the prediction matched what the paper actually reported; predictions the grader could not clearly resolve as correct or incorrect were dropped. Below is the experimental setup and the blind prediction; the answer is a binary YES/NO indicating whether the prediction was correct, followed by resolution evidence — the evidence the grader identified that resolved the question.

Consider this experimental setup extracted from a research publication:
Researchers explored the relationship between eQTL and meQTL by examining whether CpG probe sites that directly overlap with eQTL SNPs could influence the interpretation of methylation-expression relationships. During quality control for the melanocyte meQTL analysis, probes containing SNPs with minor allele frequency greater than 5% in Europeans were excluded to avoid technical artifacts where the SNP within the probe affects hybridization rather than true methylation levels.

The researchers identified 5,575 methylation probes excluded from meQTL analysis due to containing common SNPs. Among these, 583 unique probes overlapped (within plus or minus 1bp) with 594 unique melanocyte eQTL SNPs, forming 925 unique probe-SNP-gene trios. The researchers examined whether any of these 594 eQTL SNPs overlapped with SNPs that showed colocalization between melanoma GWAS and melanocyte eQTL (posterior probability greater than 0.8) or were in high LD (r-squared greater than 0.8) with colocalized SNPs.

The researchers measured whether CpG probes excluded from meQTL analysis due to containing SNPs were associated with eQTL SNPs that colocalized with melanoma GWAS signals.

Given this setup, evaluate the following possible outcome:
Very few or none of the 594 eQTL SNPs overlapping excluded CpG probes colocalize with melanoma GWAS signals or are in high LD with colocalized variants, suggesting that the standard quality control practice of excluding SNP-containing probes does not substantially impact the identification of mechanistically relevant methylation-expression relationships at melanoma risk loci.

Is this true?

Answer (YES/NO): YES